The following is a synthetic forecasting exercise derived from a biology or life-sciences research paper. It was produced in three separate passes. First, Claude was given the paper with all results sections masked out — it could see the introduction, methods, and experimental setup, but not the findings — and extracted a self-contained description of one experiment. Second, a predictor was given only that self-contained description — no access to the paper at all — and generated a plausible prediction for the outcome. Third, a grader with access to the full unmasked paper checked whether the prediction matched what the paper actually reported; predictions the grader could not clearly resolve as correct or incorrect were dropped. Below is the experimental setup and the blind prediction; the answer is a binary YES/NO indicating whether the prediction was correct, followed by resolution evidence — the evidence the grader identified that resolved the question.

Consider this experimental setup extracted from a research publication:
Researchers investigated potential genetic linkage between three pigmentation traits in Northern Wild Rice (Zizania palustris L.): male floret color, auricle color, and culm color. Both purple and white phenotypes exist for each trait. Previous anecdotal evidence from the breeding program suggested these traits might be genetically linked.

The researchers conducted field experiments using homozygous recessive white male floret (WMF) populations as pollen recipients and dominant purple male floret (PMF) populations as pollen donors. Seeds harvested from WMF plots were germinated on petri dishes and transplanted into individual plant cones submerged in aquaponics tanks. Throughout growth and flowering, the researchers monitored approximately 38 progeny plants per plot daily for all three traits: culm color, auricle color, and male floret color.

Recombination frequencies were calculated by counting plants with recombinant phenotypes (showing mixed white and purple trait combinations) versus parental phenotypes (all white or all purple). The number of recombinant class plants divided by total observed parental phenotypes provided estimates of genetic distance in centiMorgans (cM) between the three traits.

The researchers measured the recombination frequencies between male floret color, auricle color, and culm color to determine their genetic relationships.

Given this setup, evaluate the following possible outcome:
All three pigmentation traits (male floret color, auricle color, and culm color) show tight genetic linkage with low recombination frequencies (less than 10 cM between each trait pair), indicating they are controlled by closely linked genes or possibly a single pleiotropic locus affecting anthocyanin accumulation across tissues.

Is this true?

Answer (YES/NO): YES